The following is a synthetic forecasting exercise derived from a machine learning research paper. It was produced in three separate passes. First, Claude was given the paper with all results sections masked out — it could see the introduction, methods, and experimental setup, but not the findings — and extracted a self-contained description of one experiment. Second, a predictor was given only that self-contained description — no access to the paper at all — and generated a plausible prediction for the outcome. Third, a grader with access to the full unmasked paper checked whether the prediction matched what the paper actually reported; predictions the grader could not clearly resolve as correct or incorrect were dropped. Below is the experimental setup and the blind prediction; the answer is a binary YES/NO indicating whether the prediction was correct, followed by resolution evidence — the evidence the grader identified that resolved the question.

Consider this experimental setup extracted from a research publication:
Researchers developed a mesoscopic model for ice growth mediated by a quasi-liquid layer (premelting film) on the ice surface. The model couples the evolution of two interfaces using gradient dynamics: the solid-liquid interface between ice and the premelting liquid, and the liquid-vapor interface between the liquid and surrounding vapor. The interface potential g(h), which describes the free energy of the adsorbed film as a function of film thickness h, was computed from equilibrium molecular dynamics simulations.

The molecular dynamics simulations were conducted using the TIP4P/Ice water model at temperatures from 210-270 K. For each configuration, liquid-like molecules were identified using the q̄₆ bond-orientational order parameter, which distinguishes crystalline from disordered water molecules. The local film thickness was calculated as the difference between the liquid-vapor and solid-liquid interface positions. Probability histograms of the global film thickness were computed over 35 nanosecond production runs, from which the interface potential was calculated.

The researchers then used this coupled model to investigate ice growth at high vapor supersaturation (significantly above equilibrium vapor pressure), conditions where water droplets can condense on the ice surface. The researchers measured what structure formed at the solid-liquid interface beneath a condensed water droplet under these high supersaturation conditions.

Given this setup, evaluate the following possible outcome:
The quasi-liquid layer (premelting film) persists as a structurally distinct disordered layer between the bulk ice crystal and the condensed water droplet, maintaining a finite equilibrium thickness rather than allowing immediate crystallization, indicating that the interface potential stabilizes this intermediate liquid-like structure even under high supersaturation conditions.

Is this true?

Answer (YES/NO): NO